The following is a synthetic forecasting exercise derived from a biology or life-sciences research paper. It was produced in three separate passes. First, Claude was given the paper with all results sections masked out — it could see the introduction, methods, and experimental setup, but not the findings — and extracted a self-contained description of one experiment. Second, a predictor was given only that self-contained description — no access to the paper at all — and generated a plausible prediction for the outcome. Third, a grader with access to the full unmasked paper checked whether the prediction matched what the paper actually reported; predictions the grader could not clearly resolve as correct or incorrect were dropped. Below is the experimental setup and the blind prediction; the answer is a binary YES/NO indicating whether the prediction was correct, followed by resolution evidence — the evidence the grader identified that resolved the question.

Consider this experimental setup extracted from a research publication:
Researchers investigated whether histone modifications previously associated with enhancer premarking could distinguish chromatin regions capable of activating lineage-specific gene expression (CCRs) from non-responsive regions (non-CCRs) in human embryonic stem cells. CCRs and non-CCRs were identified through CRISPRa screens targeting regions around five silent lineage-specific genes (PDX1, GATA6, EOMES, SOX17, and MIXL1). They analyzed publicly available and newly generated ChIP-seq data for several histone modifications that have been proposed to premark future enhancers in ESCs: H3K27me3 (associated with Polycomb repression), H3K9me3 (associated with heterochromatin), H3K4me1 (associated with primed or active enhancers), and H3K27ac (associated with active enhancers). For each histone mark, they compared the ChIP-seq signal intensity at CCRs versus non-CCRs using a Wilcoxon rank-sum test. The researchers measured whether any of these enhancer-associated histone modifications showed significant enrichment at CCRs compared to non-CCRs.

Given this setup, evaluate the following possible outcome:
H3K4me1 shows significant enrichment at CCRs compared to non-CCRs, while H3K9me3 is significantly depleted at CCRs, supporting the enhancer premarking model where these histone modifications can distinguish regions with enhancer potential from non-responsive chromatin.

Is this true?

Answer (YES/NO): NO